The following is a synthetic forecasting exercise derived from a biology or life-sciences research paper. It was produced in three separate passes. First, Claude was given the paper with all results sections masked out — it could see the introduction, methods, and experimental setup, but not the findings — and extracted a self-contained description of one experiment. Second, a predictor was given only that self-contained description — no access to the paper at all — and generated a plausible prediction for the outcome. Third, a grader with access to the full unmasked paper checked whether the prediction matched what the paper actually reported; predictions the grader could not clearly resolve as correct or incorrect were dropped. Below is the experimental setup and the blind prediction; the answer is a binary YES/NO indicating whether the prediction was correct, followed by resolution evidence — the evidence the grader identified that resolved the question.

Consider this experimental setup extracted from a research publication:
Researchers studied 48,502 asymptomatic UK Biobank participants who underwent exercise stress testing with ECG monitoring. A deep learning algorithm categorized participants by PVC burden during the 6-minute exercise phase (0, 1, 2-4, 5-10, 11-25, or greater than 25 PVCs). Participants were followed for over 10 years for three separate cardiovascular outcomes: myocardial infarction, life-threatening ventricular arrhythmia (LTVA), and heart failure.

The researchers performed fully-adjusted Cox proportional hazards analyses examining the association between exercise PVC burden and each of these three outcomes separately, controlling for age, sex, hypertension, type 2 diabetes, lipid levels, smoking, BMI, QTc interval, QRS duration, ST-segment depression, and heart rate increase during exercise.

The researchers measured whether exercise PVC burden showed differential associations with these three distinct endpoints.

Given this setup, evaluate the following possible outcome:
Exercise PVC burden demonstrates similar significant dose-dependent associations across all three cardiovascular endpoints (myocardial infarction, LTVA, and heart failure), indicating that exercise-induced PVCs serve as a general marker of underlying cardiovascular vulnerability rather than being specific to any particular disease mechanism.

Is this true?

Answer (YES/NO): NO